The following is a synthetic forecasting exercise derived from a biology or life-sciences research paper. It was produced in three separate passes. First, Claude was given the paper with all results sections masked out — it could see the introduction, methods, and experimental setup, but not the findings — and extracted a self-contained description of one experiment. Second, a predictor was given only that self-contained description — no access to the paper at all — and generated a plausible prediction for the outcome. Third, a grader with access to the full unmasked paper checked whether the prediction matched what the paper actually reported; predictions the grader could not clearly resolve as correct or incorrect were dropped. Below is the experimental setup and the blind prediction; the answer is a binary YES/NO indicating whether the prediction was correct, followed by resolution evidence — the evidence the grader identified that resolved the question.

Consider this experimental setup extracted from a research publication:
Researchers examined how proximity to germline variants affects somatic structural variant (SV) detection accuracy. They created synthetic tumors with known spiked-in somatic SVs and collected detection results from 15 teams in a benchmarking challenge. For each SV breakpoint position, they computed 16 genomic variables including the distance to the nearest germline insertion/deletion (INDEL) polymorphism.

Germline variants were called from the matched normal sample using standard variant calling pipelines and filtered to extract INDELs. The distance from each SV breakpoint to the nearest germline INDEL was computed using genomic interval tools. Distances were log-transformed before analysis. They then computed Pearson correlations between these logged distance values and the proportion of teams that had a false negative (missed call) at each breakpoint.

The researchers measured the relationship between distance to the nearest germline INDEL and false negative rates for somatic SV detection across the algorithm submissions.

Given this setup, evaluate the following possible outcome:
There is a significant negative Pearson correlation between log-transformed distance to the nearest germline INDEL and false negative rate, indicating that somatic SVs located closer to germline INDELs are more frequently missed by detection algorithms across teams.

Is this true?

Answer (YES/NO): NO